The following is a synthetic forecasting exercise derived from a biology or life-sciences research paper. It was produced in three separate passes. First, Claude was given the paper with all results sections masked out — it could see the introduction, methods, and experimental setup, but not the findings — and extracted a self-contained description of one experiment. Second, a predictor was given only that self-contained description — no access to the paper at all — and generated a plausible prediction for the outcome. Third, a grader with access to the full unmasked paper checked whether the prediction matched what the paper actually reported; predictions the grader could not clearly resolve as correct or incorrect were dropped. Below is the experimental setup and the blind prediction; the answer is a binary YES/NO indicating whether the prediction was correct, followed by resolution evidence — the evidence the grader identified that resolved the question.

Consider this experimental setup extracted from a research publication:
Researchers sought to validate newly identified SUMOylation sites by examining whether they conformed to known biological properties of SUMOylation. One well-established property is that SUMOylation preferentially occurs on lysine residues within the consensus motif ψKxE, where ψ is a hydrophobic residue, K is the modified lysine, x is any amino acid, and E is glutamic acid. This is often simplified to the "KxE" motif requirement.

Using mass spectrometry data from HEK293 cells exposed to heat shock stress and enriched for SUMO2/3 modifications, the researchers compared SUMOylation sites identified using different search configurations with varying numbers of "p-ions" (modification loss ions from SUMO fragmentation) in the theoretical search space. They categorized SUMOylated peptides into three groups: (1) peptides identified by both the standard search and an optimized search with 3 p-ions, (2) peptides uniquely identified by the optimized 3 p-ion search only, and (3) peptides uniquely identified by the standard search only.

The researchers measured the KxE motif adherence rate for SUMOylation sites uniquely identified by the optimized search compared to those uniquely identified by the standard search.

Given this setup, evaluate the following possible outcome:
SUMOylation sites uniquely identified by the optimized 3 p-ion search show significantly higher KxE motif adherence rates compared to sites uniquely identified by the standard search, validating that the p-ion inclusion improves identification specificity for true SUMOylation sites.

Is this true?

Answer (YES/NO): NO